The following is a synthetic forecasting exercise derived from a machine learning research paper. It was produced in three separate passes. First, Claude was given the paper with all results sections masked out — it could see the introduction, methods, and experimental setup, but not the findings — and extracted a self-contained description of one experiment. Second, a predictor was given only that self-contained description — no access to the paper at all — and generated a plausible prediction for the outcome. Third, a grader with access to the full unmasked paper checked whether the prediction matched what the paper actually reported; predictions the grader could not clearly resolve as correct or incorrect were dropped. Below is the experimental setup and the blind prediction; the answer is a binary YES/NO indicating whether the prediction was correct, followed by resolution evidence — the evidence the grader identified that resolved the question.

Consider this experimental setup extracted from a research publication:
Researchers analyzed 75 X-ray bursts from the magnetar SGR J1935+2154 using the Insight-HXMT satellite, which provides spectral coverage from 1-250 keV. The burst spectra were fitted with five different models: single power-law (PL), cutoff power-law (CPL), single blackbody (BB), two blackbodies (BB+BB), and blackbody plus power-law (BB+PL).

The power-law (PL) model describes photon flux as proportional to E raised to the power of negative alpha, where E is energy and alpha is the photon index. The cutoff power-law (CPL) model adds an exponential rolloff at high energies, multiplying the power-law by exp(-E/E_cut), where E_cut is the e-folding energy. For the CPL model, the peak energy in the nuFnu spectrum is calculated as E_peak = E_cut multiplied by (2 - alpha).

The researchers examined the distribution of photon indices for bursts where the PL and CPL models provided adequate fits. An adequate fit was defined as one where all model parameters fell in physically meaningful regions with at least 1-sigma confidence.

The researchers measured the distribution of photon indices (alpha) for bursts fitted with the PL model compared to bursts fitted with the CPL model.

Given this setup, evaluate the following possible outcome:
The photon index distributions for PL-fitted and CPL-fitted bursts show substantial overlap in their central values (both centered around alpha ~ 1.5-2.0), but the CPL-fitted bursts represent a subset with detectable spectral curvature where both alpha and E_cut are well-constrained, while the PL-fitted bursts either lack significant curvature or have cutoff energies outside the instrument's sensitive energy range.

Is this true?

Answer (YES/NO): NO